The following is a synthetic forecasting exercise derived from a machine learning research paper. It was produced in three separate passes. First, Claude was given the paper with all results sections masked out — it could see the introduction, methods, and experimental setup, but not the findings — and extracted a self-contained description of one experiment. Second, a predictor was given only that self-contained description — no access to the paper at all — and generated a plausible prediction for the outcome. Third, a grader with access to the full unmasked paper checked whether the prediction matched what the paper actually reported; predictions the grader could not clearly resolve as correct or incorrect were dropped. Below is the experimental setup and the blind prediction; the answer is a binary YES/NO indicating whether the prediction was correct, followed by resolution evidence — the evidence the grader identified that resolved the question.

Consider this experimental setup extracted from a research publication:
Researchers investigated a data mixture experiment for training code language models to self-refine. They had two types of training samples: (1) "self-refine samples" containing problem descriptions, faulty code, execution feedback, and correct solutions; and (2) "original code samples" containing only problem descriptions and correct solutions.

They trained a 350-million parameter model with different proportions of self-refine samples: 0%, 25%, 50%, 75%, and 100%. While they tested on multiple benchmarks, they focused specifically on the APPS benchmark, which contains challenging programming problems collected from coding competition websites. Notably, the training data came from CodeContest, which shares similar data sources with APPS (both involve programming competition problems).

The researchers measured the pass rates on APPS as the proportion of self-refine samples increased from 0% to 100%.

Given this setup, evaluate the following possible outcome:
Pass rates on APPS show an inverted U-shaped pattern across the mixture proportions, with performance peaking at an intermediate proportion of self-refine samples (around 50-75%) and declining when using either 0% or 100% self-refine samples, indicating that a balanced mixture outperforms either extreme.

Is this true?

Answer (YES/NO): NO